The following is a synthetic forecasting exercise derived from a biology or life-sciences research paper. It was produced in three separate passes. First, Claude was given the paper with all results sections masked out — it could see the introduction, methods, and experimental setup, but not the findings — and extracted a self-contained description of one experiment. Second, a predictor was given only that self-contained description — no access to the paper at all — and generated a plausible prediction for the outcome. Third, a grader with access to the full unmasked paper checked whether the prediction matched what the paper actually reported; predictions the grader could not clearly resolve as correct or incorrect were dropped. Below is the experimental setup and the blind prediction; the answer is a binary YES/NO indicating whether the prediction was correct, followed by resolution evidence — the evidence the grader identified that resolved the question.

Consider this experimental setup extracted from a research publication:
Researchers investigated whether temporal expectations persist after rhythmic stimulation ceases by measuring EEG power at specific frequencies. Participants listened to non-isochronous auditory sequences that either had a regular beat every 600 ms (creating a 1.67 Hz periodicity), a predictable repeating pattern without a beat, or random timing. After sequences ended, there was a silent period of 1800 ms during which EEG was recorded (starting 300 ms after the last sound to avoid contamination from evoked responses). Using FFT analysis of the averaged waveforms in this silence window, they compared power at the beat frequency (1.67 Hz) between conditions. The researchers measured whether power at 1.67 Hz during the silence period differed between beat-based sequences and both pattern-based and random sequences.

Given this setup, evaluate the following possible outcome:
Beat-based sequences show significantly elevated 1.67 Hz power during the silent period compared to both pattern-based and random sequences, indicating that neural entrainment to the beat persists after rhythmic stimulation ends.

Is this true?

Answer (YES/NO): YES